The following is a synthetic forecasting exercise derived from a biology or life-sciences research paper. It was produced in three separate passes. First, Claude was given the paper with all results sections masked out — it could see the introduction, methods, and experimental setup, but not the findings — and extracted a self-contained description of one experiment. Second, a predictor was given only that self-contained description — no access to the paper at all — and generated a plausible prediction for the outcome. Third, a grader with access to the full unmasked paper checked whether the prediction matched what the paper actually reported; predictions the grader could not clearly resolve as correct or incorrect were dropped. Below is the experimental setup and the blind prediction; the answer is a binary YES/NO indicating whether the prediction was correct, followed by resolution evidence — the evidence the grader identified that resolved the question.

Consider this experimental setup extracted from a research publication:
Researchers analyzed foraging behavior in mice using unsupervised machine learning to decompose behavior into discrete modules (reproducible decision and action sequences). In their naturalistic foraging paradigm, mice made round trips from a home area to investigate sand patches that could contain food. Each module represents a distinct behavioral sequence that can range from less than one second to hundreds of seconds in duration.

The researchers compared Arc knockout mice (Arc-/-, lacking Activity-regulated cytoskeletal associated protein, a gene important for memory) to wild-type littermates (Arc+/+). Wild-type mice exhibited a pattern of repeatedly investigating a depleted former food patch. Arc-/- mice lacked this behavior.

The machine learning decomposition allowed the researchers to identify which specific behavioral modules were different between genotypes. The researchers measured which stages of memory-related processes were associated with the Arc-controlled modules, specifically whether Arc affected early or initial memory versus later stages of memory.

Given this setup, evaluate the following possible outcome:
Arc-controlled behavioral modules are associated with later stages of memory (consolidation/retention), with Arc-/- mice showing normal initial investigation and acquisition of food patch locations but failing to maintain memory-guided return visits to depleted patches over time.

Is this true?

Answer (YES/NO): YES